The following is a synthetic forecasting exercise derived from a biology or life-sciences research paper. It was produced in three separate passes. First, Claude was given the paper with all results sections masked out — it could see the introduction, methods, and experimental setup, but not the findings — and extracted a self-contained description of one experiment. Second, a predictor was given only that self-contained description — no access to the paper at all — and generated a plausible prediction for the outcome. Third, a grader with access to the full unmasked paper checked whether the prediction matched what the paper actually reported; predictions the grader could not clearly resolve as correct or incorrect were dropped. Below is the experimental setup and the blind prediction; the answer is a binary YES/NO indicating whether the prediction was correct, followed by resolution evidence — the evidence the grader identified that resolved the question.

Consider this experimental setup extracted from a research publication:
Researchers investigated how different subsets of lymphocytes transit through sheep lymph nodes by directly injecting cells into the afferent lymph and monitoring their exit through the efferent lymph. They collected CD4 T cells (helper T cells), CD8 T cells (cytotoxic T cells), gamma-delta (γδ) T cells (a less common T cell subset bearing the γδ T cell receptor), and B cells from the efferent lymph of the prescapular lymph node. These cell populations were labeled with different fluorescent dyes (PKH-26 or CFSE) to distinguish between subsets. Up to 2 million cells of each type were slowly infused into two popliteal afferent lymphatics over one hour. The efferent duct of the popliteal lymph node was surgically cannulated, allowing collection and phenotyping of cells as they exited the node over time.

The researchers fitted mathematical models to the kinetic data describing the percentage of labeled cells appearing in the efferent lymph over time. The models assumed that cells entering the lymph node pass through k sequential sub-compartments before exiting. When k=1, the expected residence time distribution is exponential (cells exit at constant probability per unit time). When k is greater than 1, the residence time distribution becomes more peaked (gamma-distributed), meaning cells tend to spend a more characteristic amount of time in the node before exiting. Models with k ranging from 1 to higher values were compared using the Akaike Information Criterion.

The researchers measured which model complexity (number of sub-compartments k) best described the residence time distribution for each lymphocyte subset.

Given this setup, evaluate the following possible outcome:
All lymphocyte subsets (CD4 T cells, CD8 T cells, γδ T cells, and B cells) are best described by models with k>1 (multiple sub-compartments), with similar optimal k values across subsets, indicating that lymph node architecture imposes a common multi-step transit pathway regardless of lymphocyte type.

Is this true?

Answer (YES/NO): NO